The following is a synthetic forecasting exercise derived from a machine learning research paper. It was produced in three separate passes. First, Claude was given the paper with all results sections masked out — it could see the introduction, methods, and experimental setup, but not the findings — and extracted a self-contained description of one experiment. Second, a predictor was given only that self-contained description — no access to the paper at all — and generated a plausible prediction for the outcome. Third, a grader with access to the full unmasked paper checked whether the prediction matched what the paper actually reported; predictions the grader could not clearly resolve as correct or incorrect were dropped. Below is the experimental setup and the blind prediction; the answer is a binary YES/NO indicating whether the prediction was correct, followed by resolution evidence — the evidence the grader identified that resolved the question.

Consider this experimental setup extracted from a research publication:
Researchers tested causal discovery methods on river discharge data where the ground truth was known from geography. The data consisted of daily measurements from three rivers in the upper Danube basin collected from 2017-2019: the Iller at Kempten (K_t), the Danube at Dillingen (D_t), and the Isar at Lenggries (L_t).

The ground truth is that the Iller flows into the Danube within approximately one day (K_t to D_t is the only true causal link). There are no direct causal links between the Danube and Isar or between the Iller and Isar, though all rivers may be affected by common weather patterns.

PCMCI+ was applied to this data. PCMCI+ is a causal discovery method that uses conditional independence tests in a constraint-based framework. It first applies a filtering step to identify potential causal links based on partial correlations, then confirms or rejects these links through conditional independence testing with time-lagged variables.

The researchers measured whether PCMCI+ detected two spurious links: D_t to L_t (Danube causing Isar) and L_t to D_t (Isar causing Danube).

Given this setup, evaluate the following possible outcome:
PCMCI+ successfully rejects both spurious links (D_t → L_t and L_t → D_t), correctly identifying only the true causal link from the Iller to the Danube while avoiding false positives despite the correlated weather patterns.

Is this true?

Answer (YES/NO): NO